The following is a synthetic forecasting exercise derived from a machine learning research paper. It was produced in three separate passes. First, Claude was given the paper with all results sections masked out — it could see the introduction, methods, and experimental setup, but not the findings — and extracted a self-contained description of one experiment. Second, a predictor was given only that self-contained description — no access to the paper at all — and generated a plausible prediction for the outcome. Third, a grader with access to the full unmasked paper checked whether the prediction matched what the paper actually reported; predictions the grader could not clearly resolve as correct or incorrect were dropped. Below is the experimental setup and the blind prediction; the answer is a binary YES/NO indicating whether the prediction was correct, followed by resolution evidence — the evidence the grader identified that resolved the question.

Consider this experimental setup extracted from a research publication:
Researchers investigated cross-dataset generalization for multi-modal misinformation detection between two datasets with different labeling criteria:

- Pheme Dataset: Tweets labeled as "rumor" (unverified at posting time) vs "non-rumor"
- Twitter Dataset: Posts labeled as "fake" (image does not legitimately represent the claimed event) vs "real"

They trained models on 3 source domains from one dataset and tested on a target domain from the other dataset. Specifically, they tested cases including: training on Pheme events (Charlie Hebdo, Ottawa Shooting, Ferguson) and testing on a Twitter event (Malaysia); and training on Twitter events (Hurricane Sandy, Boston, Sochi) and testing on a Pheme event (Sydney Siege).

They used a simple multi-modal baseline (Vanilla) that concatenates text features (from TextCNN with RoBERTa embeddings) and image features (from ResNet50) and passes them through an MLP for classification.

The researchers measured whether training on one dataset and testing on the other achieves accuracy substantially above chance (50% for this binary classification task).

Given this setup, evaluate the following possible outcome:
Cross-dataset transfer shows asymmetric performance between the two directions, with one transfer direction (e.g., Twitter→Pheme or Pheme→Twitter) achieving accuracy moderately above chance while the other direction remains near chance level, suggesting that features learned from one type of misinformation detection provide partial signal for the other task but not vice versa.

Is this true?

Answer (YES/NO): NO